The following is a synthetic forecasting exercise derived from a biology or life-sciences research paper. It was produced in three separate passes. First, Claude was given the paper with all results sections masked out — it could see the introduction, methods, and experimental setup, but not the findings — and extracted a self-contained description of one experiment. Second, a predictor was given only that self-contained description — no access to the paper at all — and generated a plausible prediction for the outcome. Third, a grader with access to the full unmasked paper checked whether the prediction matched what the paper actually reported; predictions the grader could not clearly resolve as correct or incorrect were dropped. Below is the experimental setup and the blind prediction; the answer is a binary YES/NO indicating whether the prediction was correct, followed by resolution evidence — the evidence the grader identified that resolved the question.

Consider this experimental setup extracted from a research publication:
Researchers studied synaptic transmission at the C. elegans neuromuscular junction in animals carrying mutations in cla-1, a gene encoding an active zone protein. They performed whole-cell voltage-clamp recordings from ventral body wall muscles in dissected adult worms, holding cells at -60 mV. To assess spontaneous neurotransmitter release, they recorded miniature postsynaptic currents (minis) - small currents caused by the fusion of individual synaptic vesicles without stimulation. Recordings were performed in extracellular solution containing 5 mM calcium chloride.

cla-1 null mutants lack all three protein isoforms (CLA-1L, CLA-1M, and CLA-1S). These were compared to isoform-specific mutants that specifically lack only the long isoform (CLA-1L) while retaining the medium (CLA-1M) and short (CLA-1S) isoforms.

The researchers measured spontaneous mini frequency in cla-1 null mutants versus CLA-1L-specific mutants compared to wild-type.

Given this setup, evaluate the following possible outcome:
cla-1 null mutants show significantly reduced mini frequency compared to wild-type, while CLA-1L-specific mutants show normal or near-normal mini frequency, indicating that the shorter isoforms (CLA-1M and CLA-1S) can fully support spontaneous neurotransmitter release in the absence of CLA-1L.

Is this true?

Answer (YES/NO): YES